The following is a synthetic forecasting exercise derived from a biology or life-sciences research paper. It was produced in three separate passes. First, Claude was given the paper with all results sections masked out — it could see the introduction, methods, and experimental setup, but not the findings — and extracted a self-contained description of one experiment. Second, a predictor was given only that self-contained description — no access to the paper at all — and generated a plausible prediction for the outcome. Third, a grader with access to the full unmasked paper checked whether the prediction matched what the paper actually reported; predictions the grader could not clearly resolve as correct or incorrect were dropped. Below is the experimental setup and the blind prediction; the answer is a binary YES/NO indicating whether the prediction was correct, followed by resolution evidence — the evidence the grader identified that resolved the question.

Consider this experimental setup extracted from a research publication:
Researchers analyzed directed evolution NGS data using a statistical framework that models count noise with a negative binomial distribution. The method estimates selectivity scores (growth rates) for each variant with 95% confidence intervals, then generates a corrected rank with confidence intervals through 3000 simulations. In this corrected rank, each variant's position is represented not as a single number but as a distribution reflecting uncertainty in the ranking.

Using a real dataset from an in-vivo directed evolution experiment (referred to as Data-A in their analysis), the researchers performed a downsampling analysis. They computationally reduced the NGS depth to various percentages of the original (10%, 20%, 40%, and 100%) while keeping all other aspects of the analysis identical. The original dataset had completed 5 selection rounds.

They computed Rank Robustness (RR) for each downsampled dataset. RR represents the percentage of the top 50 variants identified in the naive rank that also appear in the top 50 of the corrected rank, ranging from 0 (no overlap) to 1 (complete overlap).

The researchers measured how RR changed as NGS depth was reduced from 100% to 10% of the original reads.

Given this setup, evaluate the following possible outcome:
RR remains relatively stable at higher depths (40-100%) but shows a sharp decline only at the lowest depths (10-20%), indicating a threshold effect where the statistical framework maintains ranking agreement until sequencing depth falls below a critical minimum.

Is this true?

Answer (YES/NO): NO